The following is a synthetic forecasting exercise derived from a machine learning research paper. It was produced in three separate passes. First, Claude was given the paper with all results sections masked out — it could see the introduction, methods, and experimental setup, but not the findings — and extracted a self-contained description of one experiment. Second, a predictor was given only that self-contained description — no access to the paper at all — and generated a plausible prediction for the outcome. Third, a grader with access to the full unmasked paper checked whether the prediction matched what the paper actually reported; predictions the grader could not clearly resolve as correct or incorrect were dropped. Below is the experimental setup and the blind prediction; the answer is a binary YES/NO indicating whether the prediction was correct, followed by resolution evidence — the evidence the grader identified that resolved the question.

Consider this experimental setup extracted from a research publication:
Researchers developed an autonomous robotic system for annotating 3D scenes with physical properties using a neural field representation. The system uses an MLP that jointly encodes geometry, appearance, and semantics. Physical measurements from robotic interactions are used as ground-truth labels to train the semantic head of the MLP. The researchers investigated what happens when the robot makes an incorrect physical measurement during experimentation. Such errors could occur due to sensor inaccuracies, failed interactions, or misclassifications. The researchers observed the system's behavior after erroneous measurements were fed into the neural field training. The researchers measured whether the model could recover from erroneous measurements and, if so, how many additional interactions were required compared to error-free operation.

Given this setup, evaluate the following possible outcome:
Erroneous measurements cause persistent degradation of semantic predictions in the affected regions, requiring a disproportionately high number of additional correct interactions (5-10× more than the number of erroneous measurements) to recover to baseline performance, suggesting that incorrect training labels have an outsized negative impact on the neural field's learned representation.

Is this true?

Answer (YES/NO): NO